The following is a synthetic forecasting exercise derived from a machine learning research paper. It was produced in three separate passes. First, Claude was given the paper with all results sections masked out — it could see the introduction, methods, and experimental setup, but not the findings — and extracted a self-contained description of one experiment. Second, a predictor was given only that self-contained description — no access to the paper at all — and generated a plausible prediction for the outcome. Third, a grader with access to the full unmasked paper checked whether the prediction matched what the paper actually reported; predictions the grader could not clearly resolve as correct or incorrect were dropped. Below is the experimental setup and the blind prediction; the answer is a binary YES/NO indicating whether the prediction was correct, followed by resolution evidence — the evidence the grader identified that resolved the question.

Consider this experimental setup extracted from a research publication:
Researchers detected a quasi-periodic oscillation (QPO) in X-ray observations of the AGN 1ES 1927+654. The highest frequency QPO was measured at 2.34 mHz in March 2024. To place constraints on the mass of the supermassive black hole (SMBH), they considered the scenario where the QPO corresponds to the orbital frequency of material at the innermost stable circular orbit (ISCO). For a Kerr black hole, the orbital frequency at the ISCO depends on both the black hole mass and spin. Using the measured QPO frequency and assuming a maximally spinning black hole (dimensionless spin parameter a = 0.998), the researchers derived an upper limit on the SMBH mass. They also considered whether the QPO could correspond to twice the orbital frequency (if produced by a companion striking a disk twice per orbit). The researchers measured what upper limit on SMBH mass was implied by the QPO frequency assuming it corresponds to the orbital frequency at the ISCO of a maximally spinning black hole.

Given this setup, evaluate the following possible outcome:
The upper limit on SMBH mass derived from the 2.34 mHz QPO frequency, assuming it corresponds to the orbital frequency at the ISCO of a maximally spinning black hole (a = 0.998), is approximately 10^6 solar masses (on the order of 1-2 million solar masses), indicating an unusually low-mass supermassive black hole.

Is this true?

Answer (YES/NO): NO